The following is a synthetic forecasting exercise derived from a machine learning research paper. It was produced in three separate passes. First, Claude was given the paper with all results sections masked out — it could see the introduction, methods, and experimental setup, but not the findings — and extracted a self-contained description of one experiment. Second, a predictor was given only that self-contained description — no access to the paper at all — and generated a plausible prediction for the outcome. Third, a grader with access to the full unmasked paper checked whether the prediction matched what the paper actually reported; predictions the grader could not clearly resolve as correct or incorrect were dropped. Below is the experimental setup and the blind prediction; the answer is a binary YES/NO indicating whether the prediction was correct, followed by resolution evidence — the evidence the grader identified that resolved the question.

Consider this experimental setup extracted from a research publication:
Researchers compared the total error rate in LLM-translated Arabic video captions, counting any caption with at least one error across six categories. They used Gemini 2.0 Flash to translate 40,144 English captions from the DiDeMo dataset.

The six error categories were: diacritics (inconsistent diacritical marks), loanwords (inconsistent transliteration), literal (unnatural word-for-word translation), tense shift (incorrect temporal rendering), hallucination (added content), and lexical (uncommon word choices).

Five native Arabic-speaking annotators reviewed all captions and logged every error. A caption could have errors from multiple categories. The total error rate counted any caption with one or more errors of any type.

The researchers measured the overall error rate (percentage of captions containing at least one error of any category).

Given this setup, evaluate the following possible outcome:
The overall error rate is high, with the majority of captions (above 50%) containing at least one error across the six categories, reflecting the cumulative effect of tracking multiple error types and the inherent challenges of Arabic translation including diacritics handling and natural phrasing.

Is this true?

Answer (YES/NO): NO